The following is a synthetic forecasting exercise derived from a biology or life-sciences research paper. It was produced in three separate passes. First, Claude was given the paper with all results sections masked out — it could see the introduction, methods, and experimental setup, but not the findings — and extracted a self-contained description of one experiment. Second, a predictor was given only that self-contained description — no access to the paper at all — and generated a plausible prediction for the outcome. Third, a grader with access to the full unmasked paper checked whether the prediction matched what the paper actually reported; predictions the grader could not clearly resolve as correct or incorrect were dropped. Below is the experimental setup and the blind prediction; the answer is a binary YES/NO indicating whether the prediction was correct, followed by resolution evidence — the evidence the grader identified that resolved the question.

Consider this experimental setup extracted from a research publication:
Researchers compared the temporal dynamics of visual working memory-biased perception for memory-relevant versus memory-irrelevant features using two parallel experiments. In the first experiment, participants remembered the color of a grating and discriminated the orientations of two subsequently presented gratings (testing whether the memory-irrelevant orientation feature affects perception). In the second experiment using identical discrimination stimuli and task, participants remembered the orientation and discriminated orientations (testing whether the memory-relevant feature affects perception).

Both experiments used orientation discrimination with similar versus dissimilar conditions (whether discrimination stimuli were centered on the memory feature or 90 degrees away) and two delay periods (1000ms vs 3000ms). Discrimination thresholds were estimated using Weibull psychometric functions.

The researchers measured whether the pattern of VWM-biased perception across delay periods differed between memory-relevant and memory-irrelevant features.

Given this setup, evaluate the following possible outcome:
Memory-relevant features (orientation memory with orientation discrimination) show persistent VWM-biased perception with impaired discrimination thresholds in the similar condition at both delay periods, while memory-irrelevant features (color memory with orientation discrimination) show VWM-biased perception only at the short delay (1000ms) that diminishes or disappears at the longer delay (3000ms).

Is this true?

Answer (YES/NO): YES